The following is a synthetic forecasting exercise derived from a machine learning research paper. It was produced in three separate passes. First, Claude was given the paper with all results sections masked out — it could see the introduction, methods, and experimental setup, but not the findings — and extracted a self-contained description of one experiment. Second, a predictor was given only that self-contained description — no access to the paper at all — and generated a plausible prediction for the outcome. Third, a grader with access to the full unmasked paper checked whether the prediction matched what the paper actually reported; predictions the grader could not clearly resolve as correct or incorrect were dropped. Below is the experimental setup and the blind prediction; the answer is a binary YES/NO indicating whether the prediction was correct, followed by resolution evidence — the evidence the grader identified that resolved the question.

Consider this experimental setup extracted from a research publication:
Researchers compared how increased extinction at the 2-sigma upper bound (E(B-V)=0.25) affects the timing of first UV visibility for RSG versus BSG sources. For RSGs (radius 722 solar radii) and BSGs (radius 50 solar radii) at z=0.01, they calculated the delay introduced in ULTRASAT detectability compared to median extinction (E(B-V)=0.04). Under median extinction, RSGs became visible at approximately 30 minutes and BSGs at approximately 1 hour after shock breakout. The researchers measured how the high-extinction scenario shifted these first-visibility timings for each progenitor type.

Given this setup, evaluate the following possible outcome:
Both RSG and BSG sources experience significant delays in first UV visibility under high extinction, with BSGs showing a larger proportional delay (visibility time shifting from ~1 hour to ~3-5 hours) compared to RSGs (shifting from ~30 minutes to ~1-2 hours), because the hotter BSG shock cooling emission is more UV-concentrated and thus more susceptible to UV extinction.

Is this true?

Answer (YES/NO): NO